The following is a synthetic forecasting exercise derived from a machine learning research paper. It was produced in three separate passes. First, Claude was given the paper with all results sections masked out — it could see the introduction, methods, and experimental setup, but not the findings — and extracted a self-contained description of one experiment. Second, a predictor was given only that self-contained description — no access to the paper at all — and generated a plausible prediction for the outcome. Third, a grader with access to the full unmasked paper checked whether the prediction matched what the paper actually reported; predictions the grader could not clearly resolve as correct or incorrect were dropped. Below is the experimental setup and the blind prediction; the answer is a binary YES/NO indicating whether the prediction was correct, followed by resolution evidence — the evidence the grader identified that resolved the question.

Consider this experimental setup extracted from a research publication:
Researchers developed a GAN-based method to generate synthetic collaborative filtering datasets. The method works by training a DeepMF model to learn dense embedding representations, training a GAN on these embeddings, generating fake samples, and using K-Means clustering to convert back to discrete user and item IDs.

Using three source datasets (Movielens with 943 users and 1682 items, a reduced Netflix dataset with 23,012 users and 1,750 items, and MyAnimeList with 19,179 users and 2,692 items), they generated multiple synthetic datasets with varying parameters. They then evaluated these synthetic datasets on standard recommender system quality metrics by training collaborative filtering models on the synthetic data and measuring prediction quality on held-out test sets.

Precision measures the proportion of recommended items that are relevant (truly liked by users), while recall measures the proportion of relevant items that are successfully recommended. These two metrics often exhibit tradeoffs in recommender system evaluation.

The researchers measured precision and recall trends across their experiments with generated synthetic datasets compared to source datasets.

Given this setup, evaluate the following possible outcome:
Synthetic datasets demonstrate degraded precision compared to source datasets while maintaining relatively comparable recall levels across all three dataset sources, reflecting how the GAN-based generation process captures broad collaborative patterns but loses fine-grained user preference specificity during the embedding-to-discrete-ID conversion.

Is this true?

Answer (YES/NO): NO